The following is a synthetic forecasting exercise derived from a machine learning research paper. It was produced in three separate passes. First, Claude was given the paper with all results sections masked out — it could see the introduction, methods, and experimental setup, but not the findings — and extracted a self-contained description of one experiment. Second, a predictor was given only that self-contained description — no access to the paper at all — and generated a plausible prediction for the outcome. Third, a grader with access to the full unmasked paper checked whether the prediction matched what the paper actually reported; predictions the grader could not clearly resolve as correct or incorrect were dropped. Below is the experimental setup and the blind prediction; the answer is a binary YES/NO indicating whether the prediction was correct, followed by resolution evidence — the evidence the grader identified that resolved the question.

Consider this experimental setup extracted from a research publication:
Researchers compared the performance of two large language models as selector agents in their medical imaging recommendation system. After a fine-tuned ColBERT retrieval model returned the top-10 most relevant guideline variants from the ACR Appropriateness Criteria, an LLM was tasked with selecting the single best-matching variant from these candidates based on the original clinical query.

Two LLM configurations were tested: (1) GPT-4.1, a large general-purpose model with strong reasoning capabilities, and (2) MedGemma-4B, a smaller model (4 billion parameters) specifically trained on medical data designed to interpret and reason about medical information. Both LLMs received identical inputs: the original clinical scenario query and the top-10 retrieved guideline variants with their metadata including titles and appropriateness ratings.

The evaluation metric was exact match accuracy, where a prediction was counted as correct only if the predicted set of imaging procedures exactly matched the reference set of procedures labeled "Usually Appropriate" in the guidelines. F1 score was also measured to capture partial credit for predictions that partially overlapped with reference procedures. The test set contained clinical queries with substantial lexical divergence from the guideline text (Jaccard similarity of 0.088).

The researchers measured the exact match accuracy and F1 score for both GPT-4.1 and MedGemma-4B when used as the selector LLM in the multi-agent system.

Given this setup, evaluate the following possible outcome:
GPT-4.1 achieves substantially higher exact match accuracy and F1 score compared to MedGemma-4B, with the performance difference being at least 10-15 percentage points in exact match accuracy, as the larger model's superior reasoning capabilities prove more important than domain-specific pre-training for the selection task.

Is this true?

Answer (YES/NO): NO